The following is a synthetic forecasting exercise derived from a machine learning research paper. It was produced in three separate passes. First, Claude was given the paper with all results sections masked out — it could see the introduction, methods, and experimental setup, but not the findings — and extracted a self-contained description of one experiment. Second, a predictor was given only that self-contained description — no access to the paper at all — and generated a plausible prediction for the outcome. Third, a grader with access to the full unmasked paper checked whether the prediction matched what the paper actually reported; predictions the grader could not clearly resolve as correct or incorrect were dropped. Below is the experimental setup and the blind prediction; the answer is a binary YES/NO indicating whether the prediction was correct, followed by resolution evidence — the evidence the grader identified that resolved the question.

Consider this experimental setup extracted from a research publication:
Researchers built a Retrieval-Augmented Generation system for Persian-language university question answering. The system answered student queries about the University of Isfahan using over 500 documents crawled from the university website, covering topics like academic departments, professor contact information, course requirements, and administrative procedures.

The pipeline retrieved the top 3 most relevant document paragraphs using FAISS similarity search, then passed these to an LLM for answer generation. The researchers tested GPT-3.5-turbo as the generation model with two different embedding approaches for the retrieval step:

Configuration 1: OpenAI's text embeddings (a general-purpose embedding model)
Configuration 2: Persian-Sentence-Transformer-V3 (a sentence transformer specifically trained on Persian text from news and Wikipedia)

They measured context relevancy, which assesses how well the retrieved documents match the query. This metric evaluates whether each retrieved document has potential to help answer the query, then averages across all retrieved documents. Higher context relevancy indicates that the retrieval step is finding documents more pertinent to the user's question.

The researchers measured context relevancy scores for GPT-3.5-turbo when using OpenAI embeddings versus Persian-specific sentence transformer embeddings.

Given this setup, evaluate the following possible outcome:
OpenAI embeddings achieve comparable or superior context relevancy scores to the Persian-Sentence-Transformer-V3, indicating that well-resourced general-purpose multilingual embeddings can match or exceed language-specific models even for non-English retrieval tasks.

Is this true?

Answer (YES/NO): NO